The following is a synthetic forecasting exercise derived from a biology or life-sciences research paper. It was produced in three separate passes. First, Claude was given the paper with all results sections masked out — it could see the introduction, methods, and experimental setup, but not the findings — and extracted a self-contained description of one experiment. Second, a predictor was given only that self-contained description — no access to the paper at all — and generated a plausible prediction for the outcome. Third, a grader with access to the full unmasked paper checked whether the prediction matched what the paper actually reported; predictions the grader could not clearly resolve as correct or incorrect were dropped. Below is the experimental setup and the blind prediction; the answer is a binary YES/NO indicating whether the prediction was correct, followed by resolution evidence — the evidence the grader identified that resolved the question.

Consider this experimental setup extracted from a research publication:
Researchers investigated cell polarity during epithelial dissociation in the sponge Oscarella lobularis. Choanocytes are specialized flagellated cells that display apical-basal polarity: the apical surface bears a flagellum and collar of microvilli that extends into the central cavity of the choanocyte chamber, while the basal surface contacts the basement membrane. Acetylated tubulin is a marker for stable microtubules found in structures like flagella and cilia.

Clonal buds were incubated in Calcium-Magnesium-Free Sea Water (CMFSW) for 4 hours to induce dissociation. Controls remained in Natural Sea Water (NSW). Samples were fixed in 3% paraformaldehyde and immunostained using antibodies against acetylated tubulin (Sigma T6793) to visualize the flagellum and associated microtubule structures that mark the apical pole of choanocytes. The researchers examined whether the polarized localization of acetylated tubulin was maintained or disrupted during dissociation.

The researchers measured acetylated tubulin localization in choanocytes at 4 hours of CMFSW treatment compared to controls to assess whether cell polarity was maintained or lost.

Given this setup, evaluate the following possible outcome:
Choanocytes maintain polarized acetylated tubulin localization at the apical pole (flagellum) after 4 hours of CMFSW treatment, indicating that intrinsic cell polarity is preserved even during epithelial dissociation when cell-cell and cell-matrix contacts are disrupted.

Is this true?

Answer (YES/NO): NO